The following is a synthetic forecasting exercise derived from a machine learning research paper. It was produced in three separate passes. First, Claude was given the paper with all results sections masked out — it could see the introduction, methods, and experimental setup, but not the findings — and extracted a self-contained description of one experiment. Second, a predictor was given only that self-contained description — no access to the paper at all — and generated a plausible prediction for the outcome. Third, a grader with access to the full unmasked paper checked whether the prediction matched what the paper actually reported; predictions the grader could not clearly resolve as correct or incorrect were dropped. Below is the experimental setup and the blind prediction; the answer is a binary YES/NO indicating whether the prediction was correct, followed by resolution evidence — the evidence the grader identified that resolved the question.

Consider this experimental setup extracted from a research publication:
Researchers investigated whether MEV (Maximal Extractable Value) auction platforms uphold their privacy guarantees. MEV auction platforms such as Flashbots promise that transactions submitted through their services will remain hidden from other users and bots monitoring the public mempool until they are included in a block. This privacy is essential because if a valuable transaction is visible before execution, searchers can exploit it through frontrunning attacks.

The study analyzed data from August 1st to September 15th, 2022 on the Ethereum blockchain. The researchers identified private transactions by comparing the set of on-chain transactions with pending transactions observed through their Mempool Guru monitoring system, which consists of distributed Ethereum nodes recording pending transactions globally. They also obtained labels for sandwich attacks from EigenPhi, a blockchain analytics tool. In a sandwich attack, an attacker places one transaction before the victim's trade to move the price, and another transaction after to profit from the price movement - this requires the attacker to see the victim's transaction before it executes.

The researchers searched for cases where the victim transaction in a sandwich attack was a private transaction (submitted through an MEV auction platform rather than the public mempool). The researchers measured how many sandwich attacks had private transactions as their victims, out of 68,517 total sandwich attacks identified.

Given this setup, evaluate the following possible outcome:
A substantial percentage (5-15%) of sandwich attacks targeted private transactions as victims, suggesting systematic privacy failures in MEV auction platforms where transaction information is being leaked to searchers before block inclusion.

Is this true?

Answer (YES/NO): NO